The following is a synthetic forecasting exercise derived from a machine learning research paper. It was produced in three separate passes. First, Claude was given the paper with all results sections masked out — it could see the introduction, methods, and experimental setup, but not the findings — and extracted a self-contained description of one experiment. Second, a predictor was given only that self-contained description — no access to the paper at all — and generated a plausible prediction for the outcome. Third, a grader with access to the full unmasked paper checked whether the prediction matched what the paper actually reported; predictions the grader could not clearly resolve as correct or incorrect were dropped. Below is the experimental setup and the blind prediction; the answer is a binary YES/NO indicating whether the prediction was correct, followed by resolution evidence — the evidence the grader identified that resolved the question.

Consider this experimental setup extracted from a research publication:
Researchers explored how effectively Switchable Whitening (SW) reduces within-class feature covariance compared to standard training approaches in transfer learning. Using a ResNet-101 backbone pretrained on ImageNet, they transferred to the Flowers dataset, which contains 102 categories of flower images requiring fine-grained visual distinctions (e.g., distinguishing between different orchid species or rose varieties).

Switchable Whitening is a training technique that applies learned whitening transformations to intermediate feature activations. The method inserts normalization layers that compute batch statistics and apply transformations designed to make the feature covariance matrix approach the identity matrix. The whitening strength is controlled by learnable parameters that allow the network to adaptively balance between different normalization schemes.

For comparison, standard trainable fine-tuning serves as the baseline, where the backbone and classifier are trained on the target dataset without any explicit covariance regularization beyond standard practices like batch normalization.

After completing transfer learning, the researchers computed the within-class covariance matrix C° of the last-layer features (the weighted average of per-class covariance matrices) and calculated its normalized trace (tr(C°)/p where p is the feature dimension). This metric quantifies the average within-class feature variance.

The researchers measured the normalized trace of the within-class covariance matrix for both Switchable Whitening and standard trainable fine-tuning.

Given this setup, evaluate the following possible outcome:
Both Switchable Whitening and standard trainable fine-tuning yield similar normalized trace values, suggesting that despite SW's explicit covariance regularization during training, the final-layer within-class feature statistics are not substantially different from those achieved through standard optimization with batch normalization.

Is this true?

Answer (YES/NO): NO